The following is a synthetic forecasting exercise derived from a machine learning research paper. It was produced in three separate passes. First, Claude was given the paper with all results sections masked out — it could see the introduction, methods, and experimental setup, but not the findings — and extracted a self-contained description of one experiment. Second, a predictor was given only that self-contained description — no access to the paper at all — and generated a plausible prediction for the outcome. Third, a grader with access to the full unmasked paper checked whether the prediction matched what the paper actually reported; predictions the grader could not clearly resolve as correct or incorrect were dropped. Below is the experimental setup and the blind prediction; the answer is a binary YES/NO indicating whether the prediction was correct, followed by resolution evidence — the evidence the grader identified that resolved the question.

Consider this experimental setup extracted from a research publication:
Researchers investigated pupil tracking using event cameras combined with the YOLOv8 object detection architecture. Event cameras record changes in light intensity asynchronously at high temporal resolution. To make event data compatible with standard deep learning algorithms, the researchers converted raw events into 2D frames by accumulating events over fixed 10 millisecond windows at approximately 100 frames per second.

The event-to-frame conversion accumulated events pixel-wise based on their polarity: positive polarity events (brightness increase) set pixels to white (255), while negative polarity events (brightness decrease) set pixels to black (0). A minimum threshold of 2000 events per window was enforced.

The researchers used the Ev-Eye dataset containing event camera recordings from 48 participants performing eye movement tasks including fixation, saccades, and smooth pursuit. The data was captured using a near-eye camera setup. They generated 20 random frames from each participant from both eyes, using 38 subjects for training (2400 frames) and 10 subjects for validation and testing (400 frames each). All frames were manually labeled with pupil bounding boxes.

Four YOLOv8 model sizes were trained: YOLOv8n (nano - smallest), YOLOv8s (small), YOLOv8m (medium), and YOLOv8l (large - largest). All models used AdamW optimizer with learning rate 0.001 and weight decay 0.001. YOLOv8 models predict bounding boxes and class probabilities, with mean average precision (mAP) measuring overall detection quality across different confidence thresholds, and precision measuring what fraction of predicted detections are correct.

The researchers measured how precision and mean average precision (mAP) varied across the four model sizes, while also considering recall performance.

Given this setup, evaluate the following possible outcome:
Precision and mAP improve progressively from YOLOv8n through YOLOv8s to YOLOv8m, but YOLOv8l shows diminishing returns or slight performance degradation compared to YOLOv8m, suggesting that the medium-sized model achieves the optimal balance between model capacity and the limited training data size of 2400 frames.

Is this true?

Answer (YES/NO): NO